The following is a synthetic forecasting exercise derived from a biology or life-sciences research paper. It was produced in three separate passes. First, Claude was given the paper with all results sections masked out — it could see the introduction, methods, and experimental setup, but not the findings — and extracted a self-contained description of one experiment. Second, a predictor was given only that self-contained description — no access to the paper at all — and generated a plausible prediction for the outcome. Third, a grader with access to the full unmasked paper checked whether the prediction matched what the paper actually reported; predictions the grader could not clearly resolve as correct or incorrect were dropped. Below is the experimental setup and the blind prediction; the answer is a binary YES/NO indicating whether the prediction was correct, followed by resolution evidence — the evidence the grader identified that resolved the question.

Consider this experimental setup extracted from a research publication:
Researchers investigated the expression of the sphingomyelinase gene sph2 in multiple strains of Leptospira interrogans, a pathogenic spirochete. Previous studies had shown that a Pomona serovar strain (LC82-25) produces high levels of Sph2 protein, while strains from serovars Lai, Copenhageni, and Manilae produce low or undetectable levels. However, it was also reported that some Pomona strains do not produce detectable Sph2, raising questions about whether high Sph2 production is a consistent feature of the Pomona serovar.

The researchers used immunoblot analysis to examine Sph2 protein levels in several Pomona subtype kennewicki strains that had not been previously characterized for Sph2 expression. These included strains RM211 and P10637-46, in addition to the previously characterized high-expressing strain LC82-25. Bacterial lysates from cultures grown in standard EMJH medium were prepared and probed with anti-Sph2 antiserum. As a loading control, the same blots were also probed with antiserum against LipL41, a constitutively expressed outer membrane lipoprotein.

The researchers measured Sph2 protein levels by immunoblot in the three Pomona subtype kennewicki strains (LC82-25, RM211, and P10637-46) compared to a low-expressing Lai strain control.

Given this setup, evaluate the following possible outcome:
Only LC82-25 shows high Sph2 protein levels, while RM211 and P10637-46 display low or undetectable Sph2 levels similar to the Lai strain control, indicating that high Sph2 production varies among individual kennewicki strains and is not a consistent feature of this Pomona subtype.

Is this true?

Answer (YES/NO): NO